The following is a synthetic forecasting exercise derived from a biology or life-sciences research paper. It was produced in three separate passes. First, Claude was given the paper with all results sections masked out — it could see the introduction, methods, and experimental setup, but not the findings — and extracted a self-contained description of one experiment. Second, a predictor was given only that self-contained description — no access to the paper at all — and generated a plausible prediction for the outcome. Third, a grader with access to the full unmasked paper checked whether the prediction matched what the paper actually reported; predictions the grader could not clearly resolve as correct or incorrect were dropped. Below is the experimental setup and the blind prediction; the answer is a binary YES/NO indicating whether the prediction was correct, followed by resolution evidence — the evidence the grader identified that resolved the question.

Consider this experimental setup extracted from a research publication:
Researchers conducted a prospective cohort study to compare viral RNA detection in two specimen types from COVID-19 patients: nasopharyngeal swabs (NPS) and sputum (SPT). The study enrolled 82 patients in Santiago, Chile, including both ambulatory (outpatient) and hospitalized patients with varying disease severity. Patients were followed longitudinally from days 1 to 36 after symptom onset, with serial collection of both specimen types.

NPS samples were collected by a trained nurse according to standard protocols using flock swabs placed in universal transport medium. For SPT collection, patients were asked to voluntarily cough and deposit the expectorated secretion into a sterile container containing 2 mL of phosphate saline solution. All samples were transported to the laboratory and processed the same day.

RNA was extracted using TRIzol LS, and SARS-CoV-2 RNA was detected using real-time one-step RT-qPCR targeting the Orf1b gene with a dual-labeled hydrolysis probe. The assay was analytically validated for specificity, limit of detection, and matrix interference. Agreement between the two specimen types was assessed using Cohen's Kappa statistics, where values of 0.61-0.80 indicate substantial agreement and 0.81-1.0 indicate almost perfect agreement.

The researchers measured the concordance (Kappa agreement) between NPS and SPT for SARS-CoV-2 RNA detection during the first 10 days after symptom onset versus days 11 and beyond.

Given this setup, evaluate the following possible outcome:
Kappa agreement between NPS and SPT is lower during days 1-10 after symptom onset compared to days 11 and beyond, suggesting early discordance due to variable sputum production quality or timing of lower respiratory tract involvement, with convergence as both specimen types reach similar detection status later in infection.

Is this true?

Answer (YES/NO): NO